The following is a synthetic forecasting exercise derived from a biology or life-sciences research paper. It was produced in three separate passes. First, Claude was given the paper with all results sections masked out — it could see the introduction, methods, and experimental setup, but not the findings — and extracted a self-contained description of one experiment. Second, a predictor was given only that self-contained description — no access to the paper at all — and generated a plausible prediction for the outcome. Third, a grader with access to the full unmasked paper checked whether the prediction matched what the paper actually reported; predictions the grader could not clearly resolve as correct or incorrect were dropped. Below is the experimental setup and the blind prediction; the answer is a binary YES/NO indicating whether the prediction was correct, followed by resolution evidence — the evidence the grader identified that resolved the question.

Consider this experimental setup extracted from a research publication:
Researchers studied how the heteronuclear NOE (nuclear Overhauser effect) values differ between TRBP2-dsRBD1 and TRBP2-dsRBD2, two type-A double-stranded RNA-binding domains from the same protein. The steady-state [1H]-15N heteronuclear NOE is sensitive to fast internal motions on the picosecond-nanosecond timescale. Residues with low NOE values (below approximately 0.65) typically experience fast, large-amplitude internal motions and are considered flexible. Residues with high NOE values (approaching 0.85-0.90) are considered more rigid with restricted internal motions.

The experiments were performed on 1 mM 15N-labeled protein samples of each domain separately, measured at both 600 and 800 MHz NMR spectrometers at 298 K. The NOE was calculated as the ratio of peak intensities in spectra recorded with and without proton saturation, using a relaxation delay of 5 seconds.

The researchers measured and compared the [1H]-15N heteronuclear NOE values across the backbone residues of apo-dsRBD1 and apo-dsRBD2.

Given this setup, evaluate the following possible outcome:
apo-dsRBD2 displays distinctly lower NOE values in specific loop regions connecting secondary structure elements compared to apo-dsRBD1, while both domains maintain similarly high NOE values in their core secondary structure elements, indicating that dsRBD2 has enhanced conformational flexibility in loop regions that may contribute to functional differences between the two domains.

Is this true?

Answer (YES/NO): NO